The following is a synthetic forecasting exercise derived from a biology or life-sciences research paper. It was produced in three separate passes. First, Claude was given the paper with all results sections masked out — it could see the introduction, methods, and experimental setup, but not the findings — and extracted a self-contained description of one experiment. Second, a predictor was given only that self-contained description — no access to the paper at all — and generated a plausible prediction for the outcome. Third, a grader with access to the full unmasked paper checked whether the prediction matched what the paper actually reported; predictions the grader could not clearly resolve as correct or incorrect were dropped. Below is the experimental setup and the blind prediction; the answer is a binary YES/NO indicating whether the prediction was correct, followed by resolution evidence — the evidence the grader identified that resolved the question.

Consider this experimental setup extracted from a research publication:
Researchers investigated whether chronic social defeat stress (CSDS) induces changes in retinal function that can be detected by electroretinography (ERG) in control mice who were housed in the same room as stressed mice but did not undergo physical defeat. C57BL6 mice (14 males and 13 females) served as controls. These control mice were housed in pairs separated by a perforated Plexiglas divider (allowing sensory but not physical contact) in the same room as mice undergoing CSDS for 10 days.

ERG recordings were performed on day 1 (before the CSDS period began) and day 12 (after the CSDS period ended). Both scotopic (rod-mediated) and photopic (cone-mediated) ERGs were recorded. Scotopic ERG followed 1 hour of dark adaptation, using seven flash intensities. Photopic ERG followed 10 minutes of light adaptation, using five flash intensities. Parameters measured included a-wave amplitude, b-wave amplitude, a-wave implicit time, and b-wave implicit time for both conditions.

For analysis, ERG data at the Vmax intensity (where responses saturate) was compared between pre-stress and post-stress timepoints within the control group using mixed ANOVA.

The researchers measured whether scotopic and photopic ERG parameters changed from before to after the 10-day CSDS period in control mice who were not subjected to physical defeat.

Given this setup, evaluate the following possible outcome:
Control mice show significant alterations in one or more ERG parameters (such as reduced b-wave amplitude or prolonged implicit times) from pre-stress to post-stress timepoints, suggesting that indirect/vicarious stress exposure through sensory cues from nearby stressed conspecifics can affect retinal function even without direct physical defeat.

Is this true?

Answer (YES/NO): NO